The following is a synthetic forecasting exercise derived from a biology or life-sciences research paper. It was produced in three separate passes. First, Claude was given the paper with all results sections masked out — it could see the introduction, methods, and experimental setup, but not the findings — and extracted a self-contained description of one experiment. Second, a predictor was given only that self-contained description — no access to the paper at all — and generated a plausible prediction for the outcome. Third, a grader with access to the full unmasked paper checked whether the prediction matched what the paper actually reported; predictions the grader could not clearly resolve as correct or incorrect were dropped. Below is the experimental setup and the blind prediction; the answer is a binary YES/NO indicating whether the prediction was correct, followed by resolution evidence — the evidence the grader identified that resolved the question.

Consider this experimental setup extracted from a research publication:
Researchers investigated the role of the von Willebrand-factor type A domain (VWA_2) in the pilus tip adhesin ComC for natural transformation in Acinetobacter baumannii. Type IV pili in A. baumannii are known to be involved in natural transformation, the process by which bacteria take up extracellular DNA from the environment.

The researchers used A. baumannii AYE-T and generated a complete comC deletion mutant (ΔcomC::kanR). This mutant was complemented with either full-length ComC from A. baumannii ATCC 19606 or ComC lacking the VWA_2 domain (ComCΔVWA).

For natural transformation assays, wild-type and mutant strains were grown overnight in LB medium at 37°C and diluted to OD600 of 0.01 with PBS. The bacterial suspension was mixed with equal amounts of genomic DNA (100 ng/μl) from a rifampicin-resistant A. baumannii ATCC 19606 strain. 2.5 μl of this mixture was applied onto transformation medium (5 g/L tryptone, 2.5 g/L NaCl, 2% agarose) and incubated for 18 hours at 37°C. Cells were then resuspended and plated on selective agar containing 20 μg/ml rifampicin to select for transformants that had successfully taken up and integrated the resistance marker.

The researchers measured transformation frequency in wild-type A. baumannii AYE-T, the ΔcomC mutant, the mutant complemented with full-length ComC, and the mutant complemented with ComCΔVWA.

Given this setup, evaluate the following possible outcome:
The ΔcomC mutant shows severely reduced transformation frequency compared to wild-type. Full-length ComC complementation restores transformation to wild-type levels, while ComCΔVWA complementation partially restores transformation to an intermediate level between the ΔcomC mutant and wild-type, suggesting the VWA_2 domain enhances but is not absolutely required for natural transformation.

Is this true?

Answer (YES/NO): YES